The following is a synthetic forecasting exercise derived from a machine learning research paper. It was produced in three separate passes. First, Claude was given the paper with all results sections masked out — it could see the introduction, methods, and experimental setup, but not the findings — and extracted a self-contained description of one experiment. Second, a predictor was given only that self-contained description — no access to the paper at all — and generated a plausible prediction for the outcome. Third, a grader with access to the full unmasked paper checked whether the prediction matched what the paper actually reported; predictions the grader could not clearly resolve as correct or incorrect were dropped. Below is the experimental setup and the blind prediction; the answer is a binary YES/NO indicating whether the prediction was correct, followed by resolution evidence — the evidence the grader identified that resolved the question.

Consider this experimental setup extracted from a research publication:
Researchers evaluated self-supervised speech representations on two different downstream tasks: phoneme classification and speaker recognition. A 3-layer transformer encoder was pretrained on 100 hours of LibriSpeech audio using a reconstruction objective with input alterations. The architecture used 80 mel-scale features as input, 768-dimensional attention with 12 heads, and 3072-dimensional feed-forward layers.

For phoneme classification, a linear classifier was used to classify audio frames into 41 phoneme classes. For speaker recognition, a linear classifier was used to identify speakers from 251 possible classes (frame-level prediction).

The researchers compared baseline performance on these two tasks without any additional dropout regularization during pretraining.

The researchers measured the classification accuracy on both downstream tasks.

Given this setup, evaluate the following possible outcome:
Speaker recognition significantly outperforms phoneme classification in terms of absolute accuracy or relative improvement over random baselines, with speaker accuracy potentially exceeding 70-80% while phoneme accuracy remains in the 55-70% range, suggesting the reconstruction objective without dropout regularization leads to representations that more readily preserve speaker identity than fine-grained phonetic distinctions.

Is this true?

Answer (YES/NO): NO